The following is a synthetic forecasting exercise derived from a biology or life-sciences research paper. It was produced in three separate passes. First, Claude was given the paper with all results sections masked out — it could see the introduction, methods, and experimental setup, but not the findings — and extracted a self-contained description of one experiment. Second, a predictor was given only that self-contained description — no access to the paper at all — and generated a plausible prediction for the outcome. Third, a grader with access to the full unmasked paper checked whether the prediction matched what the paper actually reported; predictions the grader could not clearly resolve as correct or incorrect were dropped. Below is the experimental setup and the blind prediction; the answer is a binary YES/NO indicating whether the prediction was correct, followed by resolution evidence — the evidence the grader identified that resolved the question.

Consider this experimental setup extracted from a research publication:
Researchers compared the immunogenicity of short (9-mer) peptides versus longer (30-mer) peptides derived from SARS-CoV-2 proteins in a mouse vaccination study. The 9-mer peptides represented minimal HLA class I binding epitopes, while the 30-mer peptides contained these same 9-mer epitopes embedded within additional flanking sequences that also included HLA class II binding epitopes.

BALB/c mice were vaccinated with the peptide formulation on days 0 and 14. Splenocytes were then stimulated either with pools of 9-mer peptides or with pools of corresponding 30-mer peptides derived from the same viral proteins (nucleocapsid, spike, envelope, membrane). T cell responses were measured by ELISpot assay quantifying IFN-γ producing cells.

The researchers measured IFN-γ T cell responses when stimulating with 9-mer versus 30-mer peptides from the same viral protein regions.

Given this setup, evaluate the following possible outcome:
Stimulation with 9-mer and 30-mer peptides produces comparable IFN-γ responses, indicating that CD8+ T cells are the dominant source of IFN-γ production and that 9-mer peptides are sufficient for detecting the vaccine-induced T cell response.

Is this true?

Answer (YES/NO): NO